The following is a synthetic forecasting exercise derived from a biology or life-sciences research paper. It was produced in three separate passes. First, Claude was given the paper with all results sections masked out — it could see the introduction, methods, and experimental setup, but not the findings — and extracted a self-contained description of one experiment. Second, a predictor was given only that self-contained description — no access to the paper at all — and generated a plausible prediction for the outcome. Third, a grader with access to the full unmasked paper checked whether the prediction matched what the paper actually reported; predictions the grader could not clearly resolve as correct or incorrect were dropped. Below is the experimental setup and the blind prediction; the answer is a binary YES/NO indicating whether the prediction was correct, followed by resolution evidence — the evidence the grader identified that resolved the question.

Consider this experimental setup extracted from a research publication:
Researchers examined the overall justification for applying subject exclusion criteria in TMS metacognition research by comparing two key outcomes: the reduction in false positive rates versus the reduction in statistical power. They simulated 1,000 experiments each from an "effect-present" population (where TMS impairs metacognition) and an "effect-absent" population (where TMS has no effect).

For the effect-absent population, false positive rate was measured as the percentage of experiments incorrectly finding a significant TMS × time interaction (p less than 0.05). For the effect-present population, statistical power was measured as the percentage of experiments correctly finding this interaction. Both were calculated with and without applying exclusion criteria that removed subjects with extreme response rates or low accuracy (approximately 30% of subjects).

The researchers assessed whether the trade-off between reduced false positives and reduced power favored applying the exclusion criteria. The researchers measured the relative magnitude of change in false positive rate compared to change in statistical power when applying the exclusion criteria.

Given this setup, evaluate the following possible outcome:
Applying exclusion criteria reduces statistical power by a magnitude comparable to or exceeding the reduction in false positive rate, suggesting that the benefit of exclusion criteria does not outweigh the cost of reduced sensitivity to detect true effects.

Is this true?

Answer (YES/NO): NO